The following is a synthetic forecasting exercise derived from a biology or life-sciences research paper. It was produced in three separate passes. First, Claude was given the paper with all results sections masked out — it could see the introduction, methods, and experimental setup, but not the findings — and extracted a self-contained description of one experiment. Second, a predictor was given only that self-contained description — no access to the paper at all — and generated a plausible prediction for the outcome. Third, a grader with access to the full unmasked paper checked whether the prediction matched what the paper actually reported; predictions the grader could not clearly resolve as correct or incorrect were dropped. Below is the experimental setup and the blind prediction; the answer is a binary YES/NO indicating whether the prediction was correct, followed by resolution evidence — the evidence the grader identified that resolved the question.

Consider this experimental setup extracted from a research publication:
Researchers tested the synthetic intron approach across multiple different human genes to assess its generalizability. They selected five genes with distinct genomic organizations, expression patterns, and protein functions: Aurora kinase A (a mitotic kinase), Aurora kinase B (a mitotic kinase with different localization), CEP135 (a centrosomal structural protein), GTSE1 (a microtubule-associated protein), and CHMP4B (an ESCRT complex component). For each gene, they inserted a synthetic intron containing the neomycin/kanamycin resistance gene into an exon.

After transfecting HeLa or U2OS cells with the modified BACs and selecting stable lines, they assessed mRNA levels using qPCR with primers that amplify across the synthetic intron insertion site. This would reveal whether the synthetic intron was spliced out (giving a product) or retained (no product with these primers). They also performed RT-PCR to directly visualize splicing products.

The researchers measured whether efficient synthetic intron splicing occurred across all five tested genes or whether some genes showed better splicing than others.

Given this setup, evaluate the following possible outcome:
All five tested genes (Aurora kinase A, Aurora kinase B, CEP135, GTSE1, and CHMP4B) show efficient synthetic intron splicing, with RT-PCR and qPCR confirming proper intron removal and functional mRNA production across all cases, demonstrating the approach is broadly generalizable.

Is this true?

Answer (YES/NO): YES